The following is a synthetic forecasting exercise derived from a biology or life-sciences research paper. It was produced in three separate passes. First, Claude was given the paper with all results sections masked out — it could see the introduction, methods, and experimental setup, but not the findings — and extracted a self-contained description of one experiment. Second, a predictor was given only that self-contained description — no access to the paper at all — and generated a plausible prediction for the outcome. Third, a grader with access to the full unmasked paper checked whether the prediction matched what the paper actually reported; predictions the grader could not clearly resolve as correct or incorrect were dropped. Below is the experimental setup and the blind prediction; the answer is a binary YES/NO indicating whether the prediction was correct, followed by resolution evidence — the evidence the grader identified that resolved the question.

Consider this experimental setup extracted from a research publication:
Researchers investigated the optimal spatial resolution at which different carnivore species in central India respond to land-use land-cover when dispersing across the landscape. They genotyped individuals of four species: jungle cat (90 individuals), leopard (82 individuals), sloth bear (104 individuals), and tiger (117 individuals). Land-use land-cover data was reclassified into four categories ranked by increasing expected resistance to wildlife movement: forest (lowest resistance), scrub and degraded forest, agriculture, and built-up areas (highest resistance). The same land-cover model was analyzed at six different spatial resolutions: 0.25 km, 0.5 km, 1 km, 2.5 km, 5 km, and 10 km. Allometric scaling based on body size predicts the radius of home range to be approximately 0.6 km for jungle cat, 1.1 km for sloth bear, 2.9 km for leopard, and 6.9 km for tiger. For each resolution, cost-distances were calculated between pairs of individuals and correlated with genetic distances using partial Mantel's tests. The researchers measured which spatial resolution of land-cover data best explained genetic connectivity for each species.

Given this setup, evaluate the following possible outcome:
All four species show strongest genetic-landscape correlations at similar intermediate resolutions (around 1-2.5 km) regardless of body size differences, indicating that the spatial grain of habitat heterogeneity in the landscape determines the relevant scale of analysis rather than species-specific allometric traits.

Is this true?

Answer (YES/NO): NO